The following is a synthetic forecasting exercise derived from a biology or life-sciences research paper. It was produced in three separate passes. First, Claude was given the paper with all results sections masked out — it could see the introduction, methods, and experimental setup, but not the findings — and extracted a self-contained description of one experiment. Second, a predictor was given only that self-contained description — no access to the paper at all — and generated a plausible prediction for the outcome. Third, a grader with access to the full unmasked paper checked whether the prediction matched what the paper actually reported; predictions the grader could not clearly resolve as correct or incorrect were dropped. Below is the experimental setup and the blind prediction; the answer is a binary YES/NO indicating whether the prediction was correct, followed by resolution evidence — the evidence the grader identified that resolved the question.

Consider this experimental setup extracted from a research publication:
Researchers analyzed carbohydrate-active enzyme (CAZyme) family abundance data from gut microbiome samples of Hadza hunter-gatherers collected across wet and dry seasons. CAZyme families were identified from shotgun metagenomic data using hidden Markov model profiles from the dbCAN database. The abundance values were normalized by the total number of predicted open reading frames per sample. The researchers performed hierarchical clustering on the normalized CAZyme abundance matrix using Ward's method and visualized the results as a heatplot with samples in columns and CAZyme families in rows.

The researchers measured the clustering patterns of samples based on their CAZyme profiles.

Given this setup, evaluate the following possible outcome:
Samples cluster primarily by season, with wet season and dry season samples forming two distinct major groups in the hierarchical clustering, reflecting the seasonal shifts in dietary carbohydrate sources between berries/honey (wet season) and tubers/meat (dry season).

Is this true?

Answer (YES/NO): NO